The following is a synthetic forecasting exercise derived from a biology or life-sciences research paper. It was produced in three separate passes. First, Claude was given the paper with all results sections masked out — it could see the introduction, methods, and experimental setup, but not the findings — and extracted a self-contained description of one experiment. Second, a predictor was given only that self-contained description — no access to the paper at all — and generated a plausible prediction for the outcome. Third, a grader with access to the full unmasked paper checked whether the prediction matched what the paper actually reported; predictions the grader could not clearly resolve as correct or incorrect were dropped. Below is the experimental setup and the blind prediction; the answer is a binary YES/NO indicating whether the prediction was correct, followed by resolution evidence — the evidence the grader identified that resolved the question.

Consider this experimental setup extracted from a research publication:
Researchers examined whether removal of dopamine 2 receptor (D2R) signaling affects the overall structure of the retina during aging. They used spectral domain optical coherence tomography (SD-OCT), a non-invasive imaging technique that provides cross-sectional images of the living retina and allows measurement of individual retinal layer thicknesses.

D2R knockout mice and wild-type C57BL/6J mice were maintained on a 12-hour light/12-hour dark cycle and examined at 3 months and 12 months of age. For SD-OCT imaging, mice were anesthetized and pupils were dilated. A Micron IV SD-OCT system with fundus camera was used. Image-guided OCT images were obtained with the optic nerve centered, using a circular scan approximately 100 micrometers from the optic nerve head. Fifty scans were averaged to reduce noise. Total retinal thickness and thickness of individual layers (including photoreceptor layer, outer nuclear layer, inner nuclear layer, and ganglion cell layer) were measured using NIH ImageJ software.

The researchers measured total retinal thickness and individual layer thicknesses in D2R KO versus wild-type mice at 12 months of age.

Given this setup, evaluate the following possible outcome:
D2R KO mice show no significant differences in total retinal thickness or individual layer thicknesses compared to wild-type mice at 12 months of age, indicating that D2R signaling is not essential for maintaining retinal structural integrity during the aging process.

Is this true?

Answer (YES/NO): YES